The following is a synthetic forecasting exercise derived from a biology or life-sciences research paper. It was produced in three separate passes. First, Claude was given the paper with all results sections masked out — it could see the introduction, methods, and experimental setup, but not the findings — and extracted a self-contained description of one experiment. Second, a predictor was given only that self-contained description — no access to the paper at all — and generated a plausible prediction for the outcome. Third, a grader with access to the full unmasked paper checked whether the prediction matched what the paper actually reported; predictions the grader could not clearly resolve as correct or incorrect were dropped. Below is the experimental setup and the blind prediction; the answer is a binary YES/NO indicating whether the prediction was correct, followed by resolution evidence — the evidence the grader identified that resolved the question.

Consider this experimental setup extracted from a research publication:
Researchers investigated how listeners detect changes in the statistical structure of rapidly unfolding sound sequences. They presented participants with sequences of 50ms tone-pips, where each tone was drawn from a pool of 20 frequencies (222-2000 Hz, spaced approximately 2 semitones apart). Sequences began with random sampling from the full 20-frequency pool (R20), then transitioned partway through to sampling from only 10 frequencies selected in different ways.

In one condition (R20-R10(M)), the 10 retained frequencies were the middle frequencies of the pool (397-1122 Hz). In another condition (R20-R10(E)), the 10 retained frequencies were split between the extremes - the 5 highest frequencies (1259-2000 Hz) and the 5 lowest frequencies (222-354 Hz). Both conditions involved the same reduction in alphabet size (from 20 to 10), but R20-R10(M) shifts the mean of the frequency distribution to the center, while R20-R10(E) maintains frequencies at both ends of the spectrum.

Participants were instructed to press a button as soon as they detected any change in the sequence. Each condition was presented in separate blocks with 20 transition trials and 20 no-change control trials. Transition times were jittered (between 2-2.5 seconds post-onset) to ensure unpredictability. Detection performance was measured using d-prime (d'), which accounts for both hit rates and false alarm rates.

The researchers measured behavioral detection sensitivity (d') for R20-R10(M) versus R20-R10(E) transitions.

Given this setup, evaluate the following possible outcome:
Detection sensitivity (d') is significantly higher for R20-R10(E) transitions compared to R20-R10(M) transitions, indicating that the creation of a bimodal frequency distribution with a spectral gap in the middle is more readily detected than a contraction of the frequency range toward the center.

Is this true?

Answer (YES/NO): NO